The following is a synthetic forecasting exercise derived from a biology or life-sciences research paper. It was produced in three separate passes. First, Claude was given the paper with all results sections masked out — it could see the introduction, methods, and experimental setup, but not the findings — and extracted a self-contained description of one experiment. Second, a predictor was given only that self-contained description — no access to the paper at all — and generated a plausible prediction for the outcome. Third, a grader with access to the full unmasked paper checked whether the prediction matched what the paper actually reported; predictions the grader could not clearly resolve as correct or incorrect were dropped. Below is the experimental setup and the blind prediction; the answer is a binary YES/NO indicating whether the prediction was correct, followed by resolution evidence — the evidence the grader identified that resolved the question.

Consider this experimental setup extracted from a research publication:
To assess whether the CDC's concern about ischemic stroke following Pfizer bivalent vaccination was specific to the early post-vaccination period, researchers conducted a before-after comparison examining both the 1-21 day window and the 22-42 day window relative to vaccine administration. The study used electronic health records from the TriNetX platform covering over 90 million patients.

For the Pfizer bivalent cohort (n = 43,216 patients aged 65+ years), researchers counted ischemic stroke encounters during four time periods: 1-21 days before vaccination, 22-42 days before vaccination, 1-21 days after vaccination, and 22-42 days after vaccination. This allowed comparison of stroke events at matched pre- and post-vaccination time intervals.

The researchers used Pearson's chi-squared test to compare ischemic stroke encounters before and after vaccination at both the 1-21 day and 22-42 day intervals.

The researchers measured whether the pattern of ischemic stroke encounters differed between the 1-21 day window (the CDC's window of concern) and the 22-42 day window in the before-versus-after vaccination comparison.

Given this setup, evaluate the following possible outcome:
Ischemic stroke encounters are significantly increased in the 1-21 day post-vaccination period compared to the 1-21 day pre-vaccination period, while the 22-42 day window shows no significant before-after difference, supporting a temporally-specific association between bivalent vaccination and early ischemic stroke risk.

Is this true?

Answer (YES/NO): NO